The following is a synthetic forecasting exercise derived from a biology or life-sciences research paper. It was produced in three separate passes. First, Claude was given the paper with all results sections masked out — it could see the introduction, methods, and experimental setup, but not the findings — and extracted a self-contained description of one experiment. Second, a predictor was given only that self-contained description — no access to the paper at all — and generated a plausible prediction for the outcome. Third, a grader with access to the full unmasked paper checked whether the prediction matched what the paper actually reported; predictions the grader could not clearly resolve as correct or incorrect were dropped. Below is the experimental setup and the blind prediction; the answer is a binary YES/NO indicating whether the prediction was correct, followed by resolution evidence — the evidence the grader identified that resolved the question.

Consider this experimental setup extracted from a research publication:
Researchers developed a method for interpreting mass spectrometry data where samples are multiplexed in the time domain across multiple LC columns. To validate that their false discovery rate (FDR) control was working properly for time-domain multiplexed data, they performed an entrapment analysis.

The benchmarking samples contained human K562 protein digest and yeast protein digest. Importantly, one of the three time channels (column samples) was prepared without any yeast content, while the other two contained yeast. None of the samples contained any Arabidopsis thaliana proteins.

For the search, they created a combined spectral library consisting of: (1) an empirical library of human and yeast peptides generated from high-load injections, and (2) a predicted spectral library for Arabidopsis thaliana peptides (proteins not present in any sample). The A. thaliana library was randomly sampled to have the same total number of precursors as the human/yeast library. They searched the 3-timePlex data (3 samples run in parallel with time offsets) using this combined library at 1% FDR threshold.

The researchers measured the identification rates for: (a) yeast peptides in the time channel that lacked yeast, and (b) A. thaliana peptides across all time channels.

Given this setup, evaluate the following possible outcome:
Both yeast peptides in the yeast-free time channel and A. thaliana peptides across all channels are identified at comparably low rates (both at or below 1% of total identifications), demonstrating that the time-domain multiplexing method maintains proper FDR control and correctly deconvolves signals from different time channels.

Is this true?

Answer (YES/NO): NO